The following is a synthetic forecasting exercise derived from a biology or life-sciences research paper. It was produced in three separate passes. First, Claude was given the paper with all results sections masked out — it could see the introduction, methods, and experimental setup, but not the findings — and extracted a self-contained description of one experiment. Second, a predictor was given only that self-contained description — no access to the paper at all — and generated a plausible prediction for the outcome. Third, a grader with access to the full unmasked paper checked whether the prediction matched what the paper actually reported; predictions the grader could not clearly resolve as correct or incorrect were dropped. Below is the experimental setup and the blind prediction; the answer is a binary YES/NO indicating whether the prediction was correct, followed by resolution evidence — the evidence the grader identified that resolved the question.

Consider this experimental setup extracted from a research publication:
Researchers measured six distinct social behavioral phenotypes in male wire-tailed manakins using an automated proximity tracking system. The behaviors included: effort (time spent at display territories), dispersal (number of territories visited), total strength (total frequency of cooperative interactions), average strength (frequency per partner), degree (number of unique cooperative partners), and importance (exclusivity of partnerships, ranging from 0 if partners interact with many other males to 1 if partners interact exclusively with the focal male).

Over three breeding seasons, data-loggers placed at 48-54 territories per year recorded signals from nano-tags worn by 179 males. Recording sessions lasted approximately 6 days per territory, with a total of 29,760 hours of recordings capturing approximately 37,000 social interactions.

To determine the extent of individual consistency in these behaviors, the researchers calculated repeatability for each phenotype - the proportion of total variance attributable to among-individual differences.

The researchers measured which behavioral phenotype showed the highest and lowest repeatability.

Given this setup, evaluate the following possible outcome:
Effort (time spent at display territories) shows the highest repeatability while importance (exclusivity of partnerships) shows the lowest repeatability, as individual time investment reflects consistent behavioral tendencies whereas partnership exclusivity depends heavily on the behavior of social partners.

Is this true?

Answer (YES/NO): NO